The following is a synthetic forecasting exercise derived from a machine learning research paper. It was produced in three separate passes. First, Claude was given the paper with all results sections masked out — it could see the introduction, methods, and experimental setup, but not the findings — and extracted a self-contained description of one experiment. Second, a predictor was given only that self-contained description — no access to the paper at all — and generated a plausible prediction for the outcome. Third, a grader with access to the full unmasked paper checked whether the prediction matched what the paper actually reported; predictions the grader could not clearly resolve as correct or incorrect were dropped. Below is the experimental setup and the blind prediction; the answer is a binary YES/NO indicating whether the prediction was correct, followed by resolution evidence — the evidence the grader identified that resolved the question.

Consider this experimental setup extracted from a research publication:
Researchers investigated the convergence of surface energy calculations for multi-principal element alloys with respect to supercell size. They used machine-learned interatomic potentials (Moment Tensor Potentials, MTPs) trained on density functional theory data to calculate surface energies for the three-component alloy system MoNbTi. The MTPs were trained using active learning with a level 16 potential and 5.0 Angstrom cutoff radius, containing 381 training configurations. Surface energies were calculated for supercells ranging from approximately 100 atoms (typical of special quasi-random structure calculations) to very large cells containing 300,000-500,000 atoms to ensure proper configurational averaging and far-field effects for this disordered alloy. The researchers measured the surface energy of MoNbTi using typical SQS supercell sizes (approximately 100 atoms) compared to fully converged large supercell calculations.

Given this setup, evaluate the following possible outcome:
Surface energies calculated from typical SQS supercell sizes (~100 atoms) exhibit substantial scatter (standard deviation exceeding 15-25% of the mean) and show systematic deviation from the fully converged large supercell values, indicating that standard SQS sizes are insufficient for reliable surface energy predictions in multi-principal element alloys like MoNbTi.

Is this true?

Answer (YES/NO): NO